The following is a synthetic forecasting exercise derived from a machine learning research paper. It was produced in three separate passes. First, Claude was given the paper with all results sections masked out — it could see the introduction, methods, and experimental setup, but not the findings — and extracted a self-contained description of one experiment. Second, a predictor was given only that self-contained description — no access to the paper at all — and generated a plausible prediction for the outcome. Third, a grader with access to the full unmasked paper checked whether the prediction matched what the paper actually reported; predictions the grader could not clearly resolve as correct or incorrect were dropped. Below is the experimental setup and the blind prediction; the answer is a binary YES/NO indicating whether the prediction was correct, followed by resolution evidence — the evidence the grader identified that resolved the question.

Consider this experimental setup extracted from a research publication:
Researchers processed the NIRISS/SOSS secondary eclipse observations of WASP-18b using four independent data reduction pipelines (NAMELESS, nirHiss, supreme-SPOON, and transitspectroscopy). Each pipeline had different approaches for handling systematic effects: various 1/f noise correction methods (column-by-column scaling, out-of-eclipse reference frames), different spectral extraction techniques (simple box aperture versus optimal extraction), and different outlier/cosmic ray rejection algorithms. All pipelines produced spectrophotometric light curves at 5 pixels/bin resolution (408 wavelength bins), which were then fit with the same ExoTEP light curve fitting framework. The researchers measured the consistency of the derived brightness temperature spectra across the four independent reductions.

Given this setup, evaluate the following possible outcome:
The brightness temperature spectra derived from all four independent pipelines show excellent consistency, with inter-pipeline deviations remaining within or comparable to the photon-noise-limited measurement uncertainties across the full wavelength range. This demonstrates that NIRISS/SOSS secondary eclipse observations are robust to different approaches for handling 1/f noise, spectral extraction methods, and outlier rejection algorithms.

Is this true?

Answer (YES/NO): YES